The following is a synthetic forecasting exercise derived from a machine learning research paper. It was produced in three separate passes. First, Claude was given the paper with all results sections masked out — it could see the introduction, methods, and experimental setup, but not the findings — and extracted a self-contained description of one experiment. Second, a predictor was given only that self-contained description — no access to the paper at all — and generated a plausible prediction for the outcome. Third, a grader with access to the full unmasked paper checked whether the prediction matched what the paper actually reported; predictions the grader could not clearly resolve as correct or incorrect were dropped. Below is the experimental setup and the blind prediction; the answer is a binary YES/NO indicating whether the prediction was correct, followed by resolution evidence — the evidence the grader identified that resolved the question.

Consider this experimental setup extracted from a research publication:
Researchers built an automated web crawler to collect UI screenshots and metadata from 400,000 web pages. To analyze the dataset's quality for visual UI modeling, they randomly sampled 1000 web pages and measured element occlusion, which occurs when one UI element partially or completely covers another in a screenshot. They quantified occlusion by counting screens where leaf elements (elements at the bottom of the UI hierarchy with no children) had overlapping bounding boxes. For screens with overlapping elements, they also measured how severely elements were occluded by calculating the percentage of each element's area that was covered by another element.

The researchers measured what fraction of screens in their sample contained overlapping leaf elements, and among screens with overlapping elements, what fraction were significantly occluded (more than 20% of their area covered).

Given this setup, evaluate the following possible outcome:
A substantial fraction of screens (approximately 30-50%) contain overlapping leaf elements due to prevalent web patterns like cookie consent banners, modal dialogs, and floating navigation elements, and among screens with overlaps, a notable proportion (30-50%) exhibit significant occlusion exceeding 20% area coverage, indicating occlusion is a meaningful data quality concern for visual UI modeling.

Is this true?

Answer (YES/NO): NO